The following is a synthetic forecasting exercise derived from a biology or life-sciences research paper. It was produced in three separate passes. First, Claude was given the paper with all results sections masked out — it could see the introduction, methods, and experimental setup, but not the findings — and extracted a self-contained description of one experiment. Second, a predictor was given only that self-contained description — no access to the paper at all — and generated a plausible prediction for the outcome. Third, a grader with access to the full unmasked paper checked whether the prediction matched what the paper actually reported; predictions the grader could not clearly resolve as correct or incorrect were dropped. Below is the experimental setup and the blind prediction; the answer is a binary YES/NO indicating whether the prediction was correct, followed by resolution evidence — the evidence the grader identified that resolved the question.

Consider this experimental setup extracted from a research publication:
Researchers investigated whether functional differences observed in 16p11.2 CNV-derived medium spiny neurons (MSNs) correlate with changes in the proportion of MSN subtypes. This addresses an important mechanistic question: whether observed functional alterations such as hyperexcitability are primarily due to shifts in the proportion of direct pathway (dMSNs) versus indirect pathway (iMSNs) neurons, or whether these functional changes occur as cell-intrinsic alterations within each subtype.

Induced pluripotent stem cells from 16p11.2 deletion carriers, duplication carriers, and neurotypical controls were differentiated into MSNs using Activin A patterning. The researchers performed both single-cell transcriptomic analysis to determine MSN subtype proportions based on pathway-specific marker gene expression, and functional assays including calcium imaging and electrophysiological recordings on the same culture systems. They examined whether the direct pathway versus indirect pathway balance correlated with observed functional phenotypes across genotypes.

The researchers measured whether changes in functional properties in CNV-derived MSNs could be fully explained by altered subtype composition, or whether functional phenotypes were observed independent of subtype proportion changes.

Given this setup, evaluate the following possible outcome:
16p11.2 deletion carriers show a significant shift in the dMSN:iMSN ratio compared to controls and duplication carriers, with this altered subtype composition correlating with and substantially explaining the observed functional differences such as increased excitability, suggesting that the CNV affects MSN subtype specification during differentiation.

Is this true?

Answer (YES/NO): NO